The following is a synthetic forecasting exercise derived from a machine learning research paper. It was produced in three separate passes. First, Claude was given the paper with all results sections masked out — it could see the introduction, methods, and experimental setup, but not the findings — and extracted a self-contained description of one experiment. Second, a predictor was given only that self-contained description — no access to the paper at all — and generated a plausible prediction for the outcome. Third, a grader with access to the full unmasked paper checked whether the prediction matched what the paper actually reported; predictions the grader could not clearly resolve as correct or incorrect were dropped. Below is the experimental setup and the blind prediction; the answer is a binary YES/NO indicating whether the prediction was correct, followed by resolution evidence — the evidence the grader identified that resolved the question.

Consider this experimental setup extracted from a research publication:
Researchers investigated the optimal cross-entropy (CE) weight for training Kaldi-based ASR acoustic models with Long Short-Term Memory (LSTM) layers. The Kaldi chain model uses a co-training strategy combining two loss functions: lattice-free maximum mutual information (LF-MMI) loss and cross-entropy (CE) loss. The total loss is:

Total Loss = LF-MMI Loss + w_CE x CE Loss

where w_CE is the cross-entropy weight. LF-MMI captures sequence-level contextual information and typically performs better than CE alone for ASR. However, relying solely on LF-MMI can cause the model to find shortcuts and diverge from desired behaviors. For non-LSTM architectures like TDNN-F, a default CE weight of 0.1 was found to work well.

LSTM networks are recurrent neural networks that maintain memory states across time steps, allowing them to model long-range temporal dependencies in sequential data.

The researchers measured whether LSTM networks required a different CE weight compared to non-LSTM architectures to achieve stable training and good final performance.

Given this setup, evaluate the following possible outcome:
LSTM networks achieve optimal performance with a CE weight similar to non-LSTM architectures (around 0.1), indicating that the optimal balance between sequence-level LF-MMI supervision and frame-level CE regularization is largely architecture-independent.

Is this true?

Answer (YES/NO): NO